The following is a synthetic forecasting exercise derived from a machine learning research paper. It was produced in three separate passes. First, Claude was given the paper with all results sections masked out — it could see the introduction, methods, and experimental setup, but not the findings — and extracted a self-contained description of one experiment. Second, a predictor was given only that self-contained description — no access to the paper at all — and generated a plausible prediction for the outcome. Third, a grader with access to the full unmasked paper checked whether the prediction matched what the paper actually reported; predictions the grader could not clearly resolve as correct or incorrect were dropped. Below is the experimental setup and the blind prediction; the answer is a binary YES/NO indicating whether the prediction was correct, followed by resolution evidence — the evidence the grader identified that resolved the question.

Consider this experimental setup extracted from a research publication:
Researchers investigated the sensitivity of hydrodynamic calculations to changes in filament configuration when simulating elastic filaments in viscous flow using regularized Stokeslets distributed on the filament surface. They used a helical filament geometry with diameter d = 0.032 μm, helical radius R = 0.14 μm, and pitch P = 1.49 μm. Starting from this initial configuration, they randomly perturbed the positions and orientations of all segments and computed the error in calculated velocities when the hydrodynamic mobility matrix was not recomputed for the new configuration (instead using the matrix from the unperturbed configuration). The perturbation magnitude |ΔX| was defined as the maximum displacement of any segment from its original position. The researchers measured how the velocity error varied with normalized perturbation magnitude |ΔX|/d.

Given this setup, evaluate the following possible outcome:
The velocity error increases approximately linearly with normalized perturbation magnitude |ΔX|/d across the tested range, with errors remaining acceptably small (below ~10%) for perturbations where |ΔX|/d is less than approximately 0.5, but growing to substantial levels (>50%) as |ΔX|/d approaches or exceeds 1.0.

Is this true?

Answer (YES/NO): NO